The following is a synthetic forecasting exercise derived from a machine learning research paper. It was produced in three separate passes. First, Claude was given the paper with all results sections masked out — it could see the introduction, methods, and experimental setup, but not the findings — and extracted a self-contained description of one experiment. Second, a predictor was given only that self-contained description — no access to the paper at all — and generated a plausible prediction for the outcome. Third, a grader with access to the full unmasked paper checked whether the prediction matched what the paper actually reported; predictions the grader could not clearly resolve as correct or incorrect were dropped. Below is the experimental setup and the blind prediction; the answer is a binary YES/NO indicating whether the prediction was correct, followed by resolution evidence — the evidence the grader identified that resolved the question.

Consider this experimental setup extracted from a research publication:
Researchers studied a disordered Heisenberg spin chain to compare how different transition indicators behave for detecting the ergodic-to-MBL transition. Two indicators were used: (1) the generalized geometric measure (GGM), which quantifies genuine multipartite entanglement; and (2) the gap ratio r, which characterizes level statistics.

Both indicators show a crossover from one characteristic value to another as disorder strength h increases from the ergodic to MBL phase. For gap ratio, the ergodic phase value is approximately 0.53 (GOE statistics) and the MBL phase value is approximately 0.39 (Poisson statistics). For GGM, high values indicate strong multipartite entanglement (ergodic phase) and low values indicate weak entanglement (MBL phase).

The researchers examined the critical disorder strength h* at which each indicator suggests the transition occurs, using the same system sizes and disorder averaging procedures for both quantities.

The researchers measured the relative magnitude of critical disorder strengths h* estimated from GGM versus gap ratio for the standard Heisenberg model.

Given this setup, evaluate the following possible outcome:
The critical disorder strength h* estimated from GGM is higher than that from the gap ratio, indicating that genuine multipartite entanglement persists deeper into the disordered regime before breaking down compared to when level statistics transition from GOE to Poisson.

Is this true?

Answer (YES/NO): YES